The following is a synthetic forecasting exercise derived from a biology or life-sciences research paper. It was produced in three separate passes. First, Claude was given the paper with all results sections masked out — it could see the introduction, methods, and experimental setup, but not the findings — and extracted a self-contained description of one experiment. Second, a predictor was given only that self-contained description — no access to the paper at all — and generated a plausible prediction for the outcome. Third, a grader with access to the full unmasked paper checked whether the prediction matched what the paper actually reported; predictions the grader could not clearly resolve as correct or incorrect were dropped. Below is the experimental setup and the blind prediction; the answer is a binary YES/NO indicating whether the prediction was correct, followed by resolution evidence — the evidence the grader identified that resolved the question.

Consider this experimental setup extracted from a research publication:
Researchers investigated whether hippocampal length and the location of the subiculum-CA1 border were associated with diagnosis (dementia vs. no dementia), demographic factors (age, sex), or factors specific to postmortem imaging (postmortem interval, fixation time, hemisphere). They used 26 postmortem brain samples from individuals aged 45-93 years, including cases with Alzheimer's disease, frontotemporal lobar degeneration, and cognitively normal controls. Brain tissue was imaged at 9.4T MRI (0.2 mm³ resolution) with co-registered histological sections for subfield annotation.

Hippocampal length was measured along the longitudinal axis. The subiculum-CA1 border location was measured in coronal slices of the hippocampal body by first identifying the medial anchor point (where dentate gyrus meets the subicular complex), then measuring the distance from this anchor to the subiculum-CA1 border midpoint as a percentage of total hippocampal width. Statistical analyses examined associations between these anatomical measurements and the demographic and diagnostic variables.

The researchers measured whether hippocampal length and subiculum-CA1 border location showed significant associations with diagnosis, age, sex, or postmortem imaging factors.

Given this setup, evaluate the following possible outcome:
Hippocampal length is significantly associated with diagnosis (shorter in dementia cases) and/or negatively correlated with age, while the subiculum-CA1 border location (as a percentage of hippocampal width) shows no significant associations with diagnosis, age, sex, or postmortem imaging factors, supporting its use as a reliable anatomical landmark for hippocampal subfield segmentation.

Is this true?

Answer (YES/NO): NO